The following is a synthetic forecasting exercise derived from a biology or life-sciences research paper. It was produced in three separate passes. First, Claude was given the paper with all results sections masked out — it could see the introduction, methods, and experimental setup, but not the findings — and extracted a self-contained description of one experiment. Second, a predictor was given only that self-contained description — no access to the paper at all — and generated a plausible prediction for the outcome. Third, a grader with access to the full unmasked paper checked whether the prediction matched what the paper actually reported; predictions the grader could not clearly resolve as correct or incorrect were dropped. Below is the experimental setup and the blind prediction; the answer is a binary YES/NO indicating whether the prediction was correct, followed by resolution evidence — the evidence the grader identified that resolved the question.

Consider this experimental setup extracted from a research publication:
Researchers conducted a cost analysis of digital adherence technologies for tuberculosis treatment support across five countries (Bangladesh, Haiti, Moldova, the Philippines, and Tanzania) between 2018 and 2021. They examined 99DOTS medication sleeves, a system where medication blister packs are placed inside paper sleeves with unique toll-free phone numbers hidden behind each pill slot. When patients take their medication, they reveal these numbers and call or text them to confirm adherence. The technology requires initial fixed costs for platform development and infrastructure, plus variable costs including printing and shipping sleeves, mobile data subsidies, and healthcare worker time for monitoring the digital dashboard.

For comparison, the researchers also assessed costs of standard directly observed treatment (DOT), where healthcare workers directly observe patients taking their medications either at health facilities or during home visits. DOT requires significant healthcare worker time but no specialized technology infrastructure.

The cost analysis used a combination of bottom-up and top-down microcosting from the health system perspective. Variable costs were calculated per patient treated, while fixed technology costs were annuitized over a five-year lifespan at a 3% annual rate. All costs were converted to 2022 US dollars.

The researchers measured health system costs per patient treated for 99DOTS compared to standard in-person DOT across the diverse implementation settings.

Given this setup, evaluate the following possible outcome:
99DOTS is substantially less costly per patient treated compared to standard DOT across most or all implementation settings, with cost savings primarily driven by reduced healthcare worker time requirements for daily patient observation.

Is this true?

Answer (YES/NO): NO